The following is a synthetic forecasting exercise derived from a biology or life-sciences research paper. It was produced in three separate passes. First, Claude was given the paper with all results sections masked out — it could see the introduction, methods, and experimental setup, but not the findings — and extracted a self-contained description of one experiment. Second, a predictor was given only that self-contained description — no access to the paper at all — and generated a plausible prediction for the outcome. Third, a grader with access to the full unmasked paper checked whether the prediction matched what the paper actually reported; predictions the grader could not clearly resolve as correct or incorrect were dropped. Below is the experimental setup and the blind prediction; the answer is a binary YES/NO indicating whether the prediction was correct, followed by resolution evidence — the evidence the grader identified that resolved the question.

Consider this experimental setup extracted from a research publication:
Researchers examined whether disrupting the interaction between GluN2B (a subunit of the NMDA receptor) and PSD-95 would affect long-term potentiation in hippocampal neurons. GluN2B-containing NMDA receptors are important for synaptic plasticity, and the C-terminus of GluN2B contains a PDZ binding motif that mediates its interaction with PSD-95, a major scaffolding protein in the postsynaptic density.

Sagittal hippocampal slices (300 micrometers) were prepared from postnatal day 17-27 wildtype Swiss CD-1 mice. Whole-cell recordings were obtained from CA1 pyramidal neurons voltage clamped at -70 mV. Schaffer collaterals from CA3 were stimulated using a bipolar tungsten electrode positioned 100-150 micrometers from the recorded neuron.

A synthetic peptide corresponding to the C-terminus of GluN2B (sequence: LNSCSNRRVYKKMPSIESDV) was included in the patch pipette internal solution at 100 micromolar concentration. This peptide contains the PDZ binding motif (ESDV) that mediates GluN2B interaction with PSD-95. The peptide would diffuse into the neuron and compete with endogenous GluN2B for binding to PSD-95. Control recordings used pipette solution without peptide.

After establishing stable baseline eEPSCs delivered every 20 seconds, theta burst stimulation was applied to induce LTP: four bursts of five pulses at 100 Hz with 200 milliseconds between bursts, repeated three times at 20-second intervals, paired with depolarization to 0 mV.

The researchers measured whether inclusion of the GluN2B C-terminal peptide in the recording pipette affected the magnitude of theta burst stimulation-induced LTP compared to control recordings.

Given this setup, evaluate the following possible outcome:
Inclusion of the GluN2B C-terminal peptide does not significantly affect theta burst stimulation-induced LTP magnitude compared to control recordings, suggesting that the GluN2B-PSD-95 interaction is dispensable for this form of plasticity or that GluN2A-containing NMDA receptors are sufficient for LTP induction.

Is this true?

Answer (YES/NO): NO